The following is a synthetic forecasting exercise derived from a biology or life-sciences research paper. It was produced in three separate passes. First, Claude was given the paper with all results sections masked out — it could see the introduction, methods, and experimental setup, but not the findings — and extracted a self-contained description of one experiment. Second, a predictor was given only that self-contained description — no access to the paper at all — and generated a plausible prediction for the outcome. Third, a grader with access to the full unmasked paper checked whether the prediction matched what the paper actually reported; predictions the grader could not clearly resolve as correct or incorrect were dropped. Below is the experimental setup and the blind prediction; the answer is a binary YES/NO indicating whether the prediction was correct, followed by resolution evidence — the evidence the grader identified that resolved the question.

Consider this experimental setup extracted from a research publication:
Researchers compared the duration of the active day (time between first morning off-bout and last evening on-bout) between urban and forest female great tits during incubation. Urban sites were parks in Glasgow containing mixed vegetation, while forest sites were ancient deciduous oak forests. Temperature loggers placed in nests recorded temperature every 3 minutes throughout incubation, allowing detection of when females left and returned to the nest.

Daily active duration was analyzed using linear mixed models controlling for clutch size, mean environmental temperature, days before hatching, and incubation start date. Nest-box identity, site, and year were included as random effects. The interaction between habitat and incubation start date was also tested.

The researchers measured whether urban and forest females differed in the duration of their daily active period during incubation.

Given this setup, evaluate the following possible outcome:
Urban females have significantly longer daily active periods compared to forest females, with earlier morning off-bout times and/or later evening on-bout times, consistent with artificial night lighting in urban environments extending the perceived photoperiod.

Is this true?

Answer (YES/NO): NO